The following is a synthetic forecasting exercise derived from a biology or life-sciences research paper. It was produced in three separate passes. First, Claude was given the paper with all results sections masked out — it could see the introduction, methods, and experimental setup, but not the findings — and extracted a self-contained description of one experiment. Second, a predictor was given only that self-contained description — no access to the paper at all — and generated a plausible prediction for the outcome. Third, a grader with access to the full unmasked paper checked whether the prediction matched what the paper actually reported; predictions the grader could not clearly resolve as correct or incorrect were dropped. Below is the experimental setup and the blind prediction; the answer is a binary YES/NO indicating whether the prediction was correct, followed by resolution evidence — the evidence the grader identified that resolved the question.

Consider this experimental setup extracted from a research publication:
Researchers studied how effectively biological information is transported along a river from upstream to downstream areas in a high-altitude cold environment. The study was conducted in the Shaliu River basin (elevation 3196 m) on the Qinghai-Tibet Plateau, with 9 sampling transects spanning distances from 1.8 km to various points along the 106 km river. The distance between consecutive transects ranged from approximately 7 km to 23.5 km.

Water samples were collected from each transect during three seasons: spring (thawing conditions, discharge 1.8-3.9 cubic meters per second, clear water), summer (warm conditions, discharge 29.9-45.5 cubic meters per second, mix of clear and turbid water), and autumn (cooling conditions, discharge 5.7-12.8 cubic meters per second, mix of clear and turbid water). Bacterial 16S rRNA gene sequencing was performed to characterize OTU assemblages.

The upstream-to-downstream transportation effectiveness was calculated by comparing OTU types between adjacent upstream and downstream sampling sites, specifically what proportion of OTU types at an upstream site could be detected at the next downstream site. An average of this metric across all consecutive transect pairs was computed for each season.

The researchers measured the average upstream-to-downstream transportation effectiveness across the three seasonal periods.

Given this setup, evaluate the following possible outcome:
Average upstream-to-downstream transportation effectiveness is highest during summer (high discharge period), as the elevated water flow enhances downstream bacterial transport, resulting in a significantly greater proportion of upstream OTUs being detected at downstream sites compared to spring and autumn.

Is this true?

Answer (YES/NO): NO